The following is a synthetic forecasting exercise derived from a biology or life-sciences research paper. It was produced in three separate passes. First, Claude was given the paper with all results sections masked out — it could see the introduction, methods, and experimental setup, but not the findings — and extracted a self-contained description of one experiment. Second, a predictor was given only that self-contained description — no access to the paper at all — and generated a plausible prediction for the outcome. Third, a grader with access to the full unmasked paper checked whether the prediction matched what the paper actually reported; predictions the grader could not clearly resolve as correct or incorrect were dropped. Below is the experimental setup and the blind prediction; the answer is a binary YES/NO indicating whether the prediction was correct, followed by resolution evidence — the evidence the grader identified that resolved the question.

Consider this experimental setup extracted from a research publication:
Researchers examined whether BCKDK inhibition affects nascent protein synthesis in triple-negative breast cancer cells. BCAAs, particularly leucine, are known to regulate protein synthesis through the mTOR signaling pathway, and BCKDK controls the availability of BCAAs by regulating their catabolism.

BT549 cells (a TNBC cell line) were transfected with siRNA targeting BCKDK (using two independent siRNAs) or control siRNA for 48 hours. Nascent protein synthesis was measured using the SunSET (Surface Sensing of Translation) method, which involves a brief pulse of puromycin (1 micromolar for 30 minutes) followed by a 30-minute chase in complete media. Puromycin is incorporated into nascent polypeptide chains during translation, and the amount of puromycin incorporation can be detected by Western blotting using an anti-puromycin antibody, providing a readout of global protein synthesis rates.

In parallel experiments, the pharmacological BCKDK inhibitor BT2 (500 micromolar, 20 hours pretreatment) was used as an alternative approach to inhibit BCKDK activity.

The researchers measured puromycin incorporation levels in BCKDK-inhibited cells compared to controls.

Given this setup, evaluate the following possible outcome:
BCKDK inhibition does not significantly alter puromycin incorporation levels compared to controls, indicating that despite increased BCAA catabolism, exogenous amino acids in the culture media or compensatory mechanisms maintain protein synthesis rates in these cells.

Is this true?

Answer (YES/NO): NO